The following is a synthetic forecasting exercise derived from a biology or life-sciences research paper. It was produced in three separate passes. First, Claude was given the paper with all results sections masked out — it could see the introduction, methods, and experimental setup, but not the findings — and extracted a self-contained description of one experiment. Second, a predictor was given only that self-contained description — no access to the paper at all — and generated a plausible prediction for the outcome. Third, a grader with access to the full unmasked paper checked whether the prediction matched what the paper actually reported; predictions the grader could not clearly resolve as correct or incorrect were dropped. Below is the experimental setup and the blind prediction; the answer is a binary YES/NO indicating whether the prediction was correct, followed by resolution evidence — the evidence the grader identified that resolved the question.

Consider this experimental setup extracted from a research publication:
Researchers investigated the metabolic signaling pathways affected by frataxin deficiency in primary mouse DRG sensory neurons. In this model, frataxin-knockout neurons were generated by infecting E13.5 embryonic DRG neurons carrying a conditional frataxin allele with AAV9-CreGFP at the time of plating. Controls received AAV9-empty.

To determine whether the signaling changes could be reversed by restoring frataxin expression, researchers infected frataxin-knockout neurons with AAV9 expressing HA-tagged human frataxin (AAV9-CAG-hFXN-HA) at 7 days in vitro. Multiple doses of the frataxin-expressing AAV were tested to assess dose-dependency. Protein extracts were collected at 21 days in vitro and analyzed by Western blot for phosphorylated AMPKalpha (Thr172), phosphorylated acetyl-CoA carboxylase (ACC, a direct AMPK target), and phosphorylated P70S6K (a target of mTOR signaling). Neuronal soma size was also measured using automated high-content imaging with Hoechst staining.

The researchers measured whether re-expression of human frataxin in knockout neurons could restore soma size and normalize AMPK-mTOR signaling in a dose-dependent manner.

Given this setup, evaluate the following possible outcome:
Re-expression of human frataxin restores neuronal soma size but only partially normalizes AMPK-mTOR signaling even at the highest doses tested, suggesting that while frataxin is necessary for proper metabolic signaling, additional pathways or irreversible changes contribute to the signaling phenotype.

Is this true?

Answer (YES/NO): NO